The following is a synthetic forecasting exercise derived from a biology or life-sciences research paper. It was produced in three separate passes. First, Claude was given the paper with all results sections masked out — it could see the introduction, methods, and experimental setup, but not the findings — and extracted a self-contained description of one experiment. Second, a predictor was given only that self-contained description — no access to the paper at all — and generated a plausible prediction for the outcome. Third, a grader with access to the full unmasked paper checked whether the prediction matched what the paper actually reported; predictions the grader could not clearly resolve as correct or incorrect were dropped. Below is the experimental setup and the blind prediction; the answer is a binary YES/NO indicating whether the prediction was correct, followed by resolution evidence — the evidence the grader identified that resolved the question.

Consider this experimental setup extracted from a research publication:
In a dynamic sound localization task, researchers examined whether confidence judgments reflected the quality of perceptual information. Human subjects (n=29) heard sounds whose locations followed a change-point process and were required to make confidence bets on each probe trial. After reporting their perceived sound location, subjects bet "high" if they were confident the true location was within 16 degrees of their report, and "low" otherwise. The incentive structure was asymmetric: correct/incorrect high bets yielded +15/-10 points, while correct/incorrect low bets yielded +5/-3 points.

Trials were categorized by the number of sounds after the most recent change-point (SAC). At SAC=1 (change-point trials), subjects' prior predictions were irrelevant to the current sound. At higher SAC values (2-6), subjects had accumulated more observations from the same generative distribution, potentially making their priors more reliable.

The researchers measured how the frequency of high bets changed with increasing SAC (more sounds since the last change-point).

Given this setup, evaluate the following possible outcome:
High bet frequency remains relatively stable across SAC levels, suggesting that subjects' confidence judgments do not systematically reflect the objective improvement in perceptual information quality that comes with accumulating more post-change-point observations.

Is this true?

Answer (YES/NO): NO